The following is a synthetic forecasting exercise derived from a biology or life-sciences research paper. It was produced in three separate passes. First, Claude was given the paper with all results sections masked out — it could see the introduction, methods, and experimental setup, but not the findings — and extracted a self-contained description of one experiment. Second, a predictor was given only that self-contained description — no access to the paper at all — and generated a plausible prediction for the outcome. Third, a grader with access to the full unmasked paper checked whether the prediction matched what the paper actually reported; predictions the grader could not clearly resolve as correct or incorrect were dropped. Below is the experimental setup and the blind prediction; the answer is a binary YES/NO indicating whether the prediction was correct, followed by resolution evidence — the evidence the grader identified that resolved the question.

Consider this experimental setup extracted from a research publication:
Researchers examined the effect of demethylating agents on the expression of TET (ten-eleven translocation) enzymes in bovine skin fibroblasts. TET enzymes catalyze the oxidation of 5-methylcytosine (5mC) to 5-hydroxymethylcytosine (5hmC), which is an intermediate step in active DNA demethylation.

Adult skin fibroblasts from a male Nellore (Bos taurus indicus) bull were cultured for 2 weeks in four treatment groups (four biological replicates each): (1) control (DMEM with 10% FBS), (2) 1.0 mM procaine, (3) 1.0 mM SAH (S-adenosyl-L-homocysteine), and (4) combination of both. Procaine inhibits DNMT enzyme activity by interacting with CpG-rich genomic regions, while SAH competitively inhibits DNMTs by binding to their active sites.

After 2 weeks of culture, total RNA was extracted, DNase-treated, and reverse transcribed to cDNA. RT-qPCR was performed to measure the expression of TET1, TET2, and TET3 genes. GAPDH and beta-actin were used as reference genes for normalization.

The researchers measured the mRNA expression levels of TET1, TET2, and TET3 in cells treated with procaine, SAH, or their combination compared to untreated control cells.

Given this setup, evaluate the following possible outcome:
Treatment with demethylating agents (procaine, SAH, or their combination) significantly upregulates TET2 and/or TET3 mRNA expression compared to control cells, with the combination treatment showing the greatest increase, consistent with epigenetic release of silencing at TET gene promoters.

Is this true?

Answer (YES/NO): NO